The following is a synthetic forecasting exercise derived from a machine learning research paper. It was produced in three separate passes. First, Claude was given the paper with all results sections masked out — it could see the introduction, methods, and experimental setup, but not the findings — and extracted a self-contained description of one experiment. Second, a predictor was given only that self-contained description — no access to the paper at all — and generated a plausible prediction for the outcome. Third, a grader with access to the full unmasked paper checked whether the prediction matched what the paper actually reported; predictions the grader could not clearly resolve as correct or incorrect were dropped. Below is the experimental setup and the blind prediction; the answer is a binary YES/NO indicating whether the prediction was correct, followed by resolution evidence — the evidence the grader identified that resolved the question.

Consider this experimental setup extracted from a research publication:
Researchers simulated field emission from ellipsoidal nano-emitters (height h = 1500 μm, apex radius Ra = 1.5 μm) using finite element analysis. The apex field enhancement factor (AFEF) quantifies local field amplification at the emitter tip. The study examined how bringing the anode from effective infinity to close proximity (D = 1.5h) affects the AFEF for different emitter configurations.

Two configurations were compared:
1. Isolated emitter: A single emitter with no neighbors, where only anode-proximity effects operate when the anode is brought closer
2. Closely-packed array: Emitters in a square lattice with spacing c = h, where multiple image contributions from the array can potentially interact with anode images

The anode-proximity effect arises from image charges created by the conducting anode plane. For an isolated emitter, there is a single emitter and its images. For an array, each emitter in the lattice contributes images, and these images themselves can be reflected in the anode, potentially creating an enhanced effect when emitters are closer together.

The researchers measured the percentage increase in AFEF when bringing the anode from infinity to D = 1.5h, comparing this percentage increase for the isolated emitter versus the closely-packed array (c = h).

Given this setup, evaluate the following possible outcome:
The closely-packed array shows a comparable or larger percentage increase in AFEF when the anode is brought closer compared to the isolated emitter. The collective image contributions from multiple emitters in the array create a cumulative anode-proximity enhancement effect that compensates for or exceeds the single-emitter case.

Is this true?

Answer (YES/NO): YES